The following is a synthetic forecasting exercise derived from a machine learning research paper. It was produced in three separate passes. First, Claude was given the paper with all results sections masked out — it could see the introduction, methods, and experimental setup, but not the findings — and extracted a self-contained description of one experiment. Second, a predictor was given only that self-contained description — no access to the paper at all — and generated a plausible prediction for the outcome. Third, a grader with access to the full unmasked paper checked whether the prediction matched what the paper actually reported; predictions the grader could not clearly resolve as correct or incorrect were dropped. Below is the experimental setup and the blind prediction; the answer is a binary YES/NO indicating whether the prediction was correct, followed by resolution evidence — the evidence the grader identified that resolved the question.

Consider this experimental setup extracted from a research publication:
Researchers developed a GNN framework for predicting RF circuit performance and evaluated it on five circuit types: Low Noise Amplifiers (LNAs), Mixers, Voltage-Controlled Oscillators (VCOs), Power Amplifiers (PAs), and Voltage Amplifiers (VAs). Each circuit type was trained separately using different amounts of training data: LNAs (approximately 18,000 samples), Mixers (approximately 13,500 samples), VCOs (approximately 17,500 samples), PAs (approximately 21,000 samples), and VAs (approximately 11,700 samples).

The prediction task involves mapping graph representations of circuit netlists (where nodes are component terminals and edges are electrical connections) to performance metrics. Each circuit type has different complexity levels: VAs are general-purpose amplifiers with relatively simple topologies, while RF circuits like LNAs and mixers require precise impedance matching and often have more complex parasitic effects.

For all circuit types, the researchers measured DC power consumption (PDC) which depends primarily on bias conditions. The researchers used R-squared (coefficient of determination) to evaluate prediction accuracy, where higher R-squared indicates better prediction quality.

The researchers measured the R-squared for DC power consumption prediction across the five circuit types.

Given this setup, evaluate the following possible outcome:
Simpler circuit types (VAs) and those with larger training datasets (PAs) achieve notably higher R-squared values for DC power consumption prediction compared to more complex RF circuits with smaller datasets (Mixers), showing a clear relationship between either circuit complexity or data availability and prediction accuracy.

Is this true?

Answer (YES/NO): NO